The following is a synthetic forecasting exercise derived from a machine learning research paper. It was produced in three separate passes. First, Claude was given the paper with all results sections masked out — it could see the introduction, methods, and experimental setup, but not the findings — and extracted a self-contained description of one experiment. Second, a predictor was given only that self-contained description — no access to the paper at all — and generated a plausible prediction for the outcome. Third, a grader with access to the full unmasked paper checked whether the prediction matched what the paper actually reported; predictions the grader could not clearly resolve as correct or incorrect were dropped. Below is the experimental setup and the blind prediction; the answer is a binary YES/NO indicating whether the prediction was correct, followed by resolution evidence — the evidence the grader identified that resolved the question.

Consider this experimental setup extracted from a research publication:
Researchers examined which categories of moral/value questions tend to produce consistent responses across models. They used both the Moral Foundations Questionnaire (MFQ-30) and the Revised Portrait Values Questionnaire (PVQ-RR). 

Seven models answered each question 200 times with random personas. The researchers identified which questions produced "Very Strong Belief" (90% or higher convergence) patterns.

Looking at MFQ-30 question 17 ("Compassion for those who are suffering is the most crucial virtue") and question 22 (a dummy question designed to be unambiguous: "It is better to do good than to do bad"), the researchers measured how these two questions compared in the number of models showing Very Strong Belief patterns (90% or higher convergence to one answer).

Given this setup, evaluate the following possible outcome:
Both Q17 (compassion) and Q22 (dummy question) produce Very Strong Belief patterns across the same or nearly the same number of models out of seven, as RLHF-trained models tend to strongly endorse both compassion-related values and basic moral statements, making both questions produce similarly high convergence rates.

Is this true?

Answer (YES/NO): NO